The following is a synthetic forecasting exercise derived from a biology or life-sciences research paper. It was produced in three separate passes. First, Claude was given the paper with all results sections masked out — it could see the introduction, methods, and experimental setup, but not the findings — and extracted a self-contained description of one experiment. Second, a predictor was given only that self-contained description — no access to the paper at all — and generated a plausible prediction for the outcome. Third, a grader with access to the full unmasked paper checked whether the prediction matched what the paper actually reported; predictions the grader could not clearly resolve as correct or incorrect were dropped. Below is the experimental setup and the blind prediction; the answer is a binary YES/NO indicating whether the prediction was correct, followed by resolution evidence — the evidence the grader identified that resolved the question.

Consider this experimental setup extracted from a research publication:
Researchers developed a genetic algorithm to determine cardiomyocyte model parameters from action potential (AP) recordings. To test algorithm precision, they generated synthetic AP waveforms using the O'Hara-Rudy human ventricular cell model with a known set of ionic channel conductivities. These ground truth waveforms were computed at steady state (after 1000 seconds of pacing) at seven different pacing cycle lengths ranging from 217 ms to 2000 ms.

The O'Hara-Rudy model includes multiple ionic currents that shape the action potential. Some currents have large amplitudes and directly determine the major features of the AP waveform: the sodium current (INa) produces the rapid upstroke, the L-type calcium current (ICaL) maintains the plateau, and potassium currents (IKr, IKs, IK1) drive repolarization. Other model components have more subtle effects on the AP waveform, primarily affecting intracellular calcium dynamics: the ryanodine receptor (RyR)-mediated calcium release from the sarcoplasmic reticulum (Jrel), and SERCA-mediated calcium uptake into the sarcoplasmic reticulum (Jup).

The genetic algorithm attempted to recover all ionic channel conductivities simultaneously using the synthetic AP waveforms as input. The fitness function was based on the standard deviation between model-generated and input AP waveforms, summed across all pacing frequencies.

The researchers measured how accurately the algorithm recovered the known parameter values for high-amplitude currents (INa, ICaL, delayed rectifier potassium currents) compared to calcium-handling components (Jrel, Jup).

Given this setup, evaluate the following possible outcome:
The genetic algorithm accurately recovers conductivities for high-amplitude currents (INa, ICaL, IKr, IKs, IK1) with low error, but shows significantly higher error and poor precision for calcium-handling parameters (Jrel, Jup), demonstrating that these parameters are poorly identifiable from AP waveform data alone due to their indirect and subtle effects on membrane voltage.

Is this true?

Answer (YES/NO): NO